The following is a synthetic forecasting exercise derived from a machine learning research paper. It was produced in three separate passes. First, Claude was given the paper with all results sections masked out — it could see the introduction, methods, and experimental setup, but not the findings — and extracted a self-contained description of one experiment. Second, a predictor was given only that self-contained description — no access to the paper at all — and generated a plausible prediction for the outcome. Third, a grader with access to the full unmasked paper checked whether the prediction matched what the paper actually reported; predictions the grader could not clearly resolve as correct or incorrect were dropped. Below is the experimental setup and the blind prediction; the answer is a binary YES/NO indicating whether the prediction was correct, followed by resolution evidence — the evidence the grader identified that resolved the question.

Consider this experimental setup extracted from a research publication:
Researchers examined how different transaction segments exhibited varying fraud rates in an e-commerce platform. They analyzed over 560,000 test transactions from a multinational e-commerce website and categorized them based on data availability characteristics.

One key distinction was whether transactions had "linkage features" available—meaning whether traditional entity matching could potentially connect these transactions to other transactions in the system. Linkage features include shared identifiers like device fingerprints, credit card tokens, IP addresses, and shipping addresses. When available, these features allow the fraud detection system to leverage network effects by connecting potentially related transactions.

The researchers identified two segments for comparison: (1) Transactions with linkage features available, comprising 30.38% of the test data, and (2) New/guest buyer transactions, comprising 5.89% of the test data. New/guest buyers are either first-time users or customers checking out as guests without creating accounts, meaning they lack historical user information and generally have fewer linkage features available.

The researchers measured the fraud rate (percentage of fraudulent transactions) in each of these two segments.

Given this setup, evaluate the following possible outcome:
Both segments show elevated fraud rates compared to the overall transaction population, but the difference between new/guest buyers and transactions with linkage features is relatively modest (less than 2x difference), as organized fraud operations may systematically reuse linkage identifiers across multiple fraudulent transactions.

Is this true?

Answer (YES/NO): NO